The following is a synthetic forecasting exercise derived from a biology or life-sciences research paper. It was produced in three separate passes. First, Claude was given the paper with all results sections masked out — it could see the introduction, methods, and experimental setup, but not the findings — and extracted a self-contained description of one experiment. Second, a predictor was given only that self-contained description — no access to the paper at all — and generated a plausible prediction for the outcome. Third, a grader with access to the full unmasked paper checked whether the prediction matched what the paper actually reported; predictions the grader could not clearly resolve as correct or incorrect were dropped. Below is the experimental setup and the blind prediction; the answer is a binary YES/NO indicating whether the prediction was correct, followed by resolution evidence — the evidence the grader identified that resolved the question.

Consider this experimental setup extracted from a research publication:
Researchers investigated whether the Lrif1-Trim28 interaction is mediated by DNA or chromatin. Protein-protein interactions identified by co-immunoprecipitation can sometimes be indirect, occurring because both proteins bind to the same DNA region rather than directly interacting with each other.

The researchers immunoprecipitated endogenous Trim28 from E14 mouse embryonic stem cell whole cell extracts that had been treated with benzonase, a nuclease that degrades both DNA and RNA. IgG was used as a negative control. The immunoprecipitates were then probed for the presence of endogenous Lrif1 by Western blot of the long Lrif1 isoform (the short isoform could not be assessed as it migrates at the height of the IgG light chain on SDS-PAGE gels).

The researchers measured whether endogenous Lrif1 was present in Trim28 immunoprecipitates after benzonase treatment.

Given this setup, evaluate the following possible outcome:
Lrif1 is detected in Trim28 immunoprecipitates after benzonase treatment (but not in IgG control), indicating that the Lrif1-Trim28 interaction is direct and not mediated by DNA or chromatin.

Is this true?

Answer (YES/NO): YES